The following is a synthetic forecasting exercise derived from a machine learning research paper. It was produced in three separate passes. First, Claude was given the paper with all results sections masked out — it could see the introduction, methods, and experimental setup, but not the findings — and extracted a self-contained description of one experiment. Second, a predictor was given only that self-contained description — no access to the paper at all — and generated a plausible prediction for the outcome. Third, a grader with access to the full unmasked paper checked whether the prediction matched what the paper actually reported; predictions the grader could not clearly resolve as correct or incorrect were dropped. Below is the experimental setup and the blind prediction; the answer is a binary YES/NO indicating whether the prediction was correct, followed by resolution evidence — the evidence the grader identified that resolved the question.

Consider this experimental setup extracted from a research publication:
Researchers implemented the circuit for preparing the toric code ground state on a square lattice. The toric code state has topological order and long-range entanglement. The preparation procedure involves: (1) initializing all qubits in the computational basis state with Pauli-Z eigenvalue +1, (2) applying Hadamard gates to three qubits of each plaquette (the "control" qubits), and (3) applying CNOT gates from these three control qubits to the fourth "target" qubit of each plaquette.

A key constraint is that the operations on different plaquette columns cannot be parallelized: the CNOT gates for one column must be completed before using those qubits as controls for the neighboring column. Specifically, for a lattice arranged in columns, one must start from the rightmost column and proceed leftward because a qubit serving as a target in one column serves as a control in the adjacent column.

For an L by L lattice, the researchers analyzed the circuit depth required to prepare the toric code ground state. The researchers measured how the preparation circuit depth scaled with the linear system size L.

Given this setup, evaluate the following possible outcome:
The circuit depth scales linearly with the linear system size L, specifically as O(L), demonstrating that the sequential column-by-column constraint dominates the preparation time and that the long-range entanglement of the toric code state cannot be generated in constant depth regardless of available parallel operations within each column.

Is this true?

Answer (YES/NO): YES